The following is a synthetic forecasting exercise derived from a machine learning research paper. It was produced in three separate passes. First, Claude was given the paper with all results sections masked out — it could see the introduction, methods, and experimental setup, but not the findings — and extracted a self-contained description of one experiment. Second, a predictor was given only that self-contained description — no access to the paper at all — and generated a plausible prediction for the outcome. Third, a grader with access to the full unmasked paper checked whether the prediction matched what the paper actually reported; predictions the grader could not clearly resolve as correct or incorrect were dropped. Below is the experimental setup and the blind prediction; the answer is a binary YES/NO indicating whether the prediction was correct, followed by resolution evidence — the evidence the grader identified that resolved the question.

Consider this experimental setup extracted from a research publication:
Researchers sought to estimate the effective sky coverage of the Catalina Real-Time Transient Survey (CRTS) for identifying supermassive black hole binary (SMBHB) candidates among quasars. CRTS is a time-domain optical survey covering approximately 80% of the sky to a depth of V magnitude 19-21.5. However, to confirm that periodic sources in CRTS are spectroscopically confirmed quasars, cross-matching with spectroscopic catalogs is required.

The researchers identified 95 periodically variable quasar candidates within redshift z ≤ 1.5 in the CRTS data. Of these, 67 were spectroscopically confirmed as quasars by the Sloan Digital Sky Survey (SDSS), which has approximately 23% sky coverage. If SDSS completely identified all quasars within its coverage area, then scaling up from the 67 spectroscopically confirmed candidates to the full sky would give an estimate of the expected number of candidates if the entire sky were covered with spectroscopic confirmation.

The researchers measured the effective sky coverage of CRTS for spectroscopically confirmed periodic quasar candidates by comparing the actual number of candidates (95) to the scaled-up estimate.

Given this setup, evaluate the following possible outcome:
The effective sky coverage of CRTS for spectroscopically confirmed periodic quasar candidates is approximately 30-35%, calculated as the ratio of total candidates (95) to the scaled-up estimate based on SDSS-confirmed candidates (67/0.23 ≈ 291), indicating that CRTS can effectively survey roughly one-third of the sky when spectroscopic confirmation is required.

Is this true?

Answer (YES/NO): YES